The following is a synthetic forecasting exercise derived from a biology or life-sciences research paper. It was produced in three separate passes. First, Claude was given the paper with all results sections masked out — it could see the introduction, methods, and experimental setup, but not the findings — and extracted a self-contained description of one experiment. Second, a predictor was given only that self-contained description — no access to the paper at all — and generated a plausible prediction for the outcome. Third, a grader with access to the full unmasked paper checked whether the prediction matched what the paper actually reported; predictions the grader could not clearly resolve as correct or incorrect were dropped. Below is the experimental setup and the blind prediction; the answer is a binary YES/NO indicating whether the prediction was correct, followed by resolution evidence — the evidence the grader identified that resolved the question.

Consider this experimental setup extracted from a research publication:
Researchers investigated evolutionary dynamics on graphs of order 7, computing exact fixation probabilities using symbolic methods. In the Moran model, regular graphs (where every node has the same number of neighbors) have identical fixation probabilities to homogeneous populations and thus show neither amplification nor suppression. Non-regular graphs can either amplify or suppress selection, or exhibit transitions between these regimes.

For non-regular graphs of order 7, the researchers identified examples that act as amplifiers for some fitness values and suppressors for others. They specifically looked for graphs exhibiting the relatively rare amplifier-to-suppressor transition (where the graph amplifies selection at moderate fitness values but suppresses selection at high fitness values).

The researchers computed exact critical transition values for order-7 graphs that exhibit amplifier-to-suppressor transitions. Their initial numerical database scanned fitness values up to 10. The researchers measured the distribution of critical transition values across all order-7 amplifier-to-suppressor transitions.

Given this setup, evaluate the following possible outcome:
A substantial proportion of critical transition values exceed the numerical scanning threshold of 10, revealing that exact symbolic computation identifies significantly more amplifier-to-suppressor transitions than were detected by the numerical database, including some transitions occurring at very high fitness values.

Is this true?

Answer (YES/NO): NO